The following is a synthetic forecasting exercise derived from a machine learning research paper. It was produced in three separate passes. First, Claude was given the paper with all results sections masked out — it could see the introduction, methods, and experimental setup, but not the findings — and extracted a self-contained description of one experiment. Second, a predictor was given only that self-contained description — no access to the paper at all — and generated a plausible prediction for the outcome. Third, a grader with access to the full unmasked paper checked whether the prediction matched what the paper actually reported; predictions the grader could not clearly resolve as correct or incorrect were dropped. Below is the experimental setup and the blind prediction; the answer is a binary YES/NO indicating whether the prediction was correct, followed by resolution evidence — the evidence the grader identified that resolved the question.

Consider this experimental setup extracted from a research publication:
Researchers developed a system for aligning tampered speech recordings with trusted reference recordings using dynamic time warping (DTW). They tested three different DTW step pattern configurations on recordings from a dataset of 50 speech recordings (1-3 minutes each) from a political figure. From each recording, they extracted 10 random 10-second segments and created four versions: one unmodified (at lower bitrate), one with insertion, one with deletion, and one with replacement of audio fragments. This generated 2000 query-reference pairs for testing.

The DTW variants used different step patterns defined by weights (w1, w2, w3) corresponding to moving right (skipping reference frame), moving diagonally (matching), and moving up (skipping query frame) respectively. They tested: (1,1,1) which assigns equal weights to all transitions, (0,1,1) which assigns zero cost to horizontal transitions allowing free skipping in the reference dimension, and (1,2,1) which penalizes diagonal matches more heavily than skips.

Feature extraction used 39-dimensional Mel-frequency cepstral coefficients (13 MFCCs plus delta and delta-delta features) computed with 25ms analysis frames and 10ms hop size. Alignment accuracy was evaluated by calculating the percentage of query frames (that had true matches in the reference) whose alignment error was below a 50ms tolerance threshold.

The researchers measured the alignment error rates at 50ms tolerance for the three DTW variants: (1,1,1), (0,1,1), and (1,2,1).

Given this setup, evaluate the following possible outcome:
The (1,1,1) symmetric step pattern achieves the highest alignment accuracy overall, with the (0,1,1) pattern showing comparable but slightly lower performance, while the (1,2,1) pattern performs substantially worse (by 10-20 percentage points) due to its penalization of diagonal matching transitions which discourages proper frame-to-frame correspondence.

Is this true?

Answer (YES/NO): NO